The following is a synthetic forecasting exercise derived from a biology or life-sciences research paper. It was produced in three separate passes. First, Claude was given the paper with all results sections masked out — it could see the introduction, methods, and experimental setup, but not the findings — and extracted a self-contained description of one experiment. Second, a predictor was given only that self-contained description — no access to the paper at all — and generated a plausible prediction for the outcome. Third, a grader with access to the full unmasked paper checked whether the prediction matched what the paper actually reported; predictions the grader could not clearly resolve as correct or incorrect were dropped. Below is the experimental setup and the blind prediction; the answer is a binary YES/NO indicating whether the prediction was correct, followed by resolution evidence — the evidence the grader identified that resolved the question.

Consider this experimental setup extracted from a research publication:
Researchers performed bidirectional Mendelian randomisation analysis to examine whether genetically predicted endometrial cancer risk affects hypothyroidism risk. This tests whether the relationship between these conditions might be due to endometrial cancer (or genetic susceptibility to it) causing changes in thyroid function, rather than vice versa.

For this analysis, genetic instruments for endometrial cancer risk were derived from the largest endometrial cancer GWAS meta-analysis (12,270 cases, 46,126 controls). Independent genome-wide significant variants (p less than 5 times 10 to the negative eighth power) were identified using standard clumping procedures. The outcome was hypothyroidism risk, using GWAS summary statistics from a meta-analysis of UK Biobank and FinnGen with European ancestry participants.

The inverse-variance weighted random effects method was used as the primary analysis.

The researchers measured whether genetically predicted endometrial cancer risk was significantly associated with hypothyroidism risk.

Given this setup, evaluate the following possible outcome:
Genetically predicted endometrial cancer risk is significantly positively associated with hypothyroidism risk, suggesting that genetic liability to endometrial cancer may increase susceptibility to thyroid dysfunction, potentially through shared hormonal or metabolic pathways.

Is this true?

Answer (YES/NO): NO